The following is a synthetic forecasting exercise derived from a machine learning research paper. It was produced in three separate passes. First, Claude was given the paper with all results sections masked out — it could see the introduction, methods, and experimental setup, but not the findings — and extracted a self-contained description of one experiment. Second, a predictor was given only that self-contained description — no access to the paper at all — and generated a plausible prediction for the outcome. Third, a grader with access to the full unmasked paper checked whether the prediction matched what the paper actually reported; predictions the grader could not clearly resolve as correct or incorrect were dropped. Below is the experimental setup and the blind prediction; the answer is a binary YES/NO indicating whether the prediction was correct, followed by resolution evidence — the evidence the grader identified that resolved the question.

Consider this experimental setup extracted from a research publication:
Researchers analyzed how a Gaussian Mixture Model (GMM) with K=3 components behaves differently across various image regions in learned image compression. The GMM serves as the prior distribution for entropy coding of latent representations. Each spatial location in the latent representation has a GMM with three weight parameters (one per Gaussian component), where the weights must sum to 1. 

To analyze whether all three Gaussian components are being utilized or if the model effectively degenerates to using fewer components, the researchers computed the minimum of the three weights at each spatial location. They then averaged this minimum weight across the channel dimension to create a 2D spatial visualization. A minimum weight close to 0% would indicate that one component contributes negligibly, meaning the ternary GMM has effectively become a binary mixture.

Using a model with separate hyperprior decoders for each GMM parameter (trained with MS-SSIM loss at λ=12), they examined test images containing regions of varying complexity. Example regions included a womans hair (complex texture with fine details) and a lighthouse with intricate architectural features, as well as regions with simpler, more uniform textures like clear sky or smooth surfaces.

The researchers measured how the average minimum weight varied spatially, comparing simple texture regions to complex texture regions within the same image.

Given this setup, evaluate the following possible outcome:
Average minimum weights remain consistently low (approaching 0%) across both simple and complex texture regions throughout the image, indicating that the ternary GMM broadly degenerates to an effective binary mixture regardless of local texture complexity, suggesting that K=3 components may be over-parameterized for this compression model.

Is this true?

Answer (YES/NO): NO